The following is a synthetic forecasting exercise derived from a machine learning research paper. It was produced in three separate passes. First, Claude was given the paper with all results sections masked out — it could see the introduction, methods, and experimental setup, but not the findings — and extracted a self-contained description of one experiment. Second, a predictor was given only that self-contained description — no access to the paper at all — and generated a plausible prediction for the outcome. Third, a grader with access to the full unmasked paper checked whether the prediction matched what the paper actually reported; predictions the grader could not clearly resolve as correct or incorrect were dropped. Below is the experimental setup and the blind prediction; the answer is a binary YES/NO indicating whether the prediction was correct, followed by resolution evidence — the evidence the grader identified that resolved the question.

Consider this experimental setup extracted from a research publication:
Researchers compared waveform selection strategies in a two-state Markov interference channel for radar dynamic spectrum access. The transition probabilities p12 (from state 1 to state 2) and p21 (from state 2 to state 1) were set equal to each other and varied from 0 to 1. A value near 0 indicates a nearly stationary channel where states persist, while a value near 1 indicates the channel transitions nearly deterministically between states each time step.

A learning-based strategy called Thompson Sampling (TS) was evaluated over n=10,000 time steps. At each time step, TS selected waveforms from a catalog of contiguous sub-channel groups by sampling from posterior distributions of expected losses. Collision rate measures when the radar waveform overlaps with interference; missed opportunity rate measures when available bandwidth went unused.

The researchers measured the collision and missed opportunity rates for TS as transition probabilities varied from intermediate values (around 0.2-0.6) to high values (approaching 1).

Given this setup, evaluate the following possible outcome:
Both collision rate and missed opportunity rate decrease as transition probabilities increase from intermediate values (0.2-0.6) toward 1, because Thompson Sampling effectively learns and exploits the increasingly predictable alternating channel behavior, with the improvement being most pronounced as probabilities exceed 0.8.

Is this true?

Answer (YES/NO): YES